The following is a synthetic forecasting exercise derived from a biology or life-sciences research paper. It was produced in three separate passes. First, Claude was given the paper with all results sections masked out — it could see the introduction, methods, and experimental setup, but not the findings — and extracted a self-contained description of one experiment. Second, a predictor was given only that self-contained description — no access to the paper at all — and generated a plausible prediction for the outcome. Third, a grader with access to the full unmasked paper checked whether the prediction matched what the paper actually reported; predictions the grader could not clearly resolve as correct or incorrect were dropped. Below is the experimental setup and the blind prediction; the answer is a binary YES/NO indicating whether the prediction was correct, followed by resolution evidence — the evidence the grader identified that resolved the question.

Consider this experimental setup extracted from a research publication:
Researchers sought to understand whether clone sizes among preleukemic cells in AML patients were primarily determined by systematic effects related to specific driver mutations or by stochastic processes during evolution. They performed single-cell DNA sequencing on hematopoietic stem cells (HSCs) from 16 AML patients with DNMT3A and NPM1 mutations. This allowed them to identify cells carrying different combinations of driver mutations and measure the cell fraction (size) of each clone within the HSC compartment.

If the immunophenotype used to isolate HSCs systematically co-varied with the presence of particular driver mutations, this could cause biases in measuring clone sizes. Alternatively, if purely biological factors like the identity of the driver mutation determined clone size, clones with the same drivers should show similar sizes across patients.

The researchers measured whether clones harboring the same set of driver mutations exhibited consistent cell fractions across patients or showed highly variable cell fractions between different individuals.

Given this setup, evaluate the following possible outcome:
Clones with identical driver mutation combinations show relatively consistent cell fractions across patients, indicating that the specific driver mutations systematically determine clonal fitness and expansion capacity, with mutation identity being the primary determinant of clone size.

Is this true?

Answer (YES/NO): NO